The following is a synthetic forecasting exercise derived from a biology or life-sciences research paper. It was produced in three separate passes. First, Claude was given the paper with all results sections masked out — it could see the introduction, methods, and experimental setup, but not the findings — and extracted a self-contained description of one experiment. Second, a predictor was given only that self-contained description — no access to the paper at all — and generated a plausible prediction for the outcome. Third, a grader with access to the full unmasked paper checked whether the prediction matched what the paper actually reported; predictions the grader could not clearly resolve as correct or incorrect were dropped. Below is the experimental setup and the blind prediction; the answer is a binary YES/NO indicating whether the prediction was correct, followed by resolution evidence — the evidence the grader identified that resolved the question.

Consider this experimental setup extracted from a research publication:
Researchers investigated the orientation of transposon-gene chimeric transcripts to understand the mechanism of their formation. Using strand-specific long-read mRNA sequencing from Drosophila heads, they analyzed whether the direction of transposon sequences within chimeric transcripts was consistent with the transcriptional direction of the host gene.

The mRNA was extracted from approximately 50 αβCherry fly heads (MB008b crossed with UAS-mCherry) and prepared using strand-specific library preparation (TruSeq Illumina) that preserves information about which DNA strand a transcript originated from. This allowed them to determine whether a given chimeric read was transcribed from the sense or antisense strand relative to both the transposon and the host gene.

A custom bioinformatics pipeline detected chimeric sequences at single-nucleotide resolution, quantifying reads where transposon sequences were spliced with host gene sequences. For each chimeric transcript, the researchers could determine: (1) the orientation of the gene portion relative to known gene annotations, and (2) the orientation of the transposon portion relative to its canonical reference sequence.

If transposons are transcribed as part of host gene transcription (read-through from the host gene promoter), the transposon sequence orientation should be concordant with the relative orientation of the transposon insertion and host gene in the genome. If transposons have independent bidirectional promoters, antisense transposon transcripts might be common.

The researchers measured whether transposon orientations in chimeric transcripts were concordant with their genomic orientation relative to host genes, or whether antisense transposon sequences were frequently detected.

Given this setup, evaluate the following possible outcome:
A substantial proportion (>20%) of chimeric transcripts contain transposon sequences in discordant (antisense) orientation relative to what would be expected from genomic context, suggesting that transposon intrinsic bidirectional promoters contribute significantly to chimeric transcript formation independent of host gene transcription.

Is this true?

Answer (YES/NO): NO